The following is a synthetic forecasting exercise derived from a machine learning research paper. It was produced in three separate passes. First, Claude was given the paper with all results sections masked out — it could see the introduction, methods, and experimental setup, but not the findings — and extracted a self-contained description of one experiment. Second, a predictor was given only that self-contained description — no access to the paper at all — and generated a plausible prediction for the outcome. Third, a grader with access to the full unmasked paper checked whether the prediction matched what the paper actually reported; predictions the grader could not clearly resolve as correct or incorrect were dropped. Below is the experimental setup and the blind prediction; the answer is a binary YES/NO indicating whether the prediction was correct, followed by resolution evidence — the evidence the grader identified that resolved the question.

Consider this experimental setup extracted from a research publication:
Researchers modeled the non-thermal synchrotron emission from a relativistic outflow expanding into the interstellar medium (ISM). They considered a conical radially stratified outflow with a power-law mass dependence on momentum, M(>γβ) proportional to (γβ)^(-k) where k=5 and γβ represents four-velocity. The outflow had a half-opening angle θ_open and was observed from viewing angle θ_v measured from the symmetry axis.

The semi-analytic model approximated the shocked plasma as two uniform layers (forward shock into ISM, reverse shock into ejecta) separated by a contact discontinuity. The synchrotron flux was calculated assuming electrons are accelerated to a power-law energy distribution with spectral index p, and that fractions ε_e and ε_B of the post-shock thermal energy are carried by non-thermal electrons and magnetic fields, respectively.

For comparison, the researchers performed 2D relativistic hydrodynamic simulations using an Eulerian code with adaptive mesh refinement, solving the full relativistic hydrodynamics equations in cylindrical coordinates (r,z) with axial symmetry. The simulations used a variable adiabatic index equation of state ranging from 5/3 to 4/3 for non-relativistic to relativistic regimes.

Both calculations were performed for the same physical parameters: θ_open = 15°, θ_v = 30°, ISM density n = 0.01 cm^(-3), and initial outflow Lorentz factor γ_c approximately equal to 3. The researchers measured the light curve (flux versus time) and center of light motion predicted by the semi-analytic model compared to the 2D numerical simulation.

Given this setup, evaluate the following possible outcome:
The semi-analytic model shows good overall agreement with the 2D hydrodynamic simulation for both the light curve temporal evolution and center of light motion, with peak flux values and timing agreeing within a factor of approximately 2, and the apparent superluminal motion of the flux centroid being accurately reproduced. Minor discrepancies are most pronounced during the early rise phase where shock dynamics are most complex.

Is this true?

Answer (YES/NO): NO